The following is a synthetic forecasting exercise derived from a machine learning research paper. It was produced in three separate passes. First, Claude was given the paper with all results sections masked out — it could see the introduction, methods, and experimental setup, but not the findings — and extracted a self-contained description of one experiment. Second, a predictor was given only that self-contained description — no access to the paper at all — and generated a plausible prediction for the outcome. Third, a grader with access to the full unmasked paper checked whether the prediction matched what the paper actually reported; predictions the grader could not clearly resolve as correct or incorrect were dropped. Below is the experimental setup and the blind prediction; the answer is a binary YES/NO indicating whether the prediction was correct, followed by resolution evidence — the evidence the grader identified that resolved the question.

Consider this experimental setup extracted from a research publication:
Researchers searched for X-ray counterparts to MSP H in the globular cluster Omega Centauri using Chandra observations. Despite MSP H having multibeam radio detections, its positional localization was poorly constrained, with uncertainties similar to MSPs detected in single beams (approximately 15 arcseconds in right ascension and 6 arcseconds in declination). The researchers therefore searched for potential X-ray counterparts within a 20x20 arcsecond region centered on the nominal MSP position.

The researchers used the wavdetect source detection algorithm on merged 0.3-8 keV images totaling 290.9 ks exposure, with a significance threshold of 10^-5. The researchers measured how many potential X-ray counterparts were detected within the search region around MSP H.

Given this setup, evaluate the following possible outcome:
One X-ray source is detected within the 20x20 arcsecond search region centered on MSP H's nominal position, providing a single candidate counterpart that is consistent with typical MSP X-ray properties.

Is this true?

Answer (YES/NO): NO